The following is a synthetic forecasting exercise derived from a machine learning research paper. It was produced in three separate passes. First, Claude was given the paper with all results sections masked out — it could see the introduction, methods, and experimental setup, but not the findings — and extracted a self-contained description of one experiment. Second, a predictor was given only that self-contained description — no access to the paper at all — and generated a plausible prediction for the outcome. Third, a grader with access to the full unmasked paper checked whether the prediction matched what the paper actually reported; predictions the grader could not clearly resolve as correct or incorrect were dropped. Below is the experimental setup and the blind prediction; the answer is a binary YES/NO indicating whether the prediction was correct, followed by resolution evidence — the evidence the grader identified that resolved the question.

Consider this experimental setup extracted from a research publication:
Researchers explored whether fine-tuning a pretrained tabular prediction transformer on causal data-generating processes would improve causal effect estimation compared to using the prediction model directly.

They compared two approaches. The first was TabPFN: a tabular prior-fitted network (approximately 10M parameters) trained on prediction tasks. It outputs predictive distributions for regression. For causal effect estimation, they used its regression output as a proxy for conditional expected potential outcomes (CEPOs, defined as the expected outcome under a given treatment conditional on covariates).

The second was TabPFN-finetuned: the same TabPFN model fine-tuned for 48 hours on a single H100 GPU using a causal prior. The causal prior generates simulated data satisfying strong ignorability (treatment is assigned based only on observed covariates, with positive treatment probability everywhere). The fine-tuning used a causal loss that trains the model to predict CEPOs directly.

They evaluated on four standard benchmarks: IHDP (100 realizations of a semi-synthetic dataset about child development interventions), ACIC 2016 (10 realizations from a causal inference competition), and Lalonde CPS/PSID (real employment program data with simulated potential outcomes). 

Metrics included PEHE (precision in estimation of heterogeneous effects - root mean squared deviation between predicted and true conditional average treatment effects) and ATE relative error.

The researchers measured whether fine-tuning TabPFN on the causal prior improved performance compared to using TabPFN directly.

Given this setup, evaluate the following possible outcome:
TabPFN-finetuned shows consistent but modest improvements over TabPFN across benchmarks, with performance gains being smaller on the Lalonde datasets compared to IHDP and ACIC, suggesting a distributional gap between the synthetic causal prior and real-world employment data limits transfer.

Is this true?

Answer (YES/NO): NO